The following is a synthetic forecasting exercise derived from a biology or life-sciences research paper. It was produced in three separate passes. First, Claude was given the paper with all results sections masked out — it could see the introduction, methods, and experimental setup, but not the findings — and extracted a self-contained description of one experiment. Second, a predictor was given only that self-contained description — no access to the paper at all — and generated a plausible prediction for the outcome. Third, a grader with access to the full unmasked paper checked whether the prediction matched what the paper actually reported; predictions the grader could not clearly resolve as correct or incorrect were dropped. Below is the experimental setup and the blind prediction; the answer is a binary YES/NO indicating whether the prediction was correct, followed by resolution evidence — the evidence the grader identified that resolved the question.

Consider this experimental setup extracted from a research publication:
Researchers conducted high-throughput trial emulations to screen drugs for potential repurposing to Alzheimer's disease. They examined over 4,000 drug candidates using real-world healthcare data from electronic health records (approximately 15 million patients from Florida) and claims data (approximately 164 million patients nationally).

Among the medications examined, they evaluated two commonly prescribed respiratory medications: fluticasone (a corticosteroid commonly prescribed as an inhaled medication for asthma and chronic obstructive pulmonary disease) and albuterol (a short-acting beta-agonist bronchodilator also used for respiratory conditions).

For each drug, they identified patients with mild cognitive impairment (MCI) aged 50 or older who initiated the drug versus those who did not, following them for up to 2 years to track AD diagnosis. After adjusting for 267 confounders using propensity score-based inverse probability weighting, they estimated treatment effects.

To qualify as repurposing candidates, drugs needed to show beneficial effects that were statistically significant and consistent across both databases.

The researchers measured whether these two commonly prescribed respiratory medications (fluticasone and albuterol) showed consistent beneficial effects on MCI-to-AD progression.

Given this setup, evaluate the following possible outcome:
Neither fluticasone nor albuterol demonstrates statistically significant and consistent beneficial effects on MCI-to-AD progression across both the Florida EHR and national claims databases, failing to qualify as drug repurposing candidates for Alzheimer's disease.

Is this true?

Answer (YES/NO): NO